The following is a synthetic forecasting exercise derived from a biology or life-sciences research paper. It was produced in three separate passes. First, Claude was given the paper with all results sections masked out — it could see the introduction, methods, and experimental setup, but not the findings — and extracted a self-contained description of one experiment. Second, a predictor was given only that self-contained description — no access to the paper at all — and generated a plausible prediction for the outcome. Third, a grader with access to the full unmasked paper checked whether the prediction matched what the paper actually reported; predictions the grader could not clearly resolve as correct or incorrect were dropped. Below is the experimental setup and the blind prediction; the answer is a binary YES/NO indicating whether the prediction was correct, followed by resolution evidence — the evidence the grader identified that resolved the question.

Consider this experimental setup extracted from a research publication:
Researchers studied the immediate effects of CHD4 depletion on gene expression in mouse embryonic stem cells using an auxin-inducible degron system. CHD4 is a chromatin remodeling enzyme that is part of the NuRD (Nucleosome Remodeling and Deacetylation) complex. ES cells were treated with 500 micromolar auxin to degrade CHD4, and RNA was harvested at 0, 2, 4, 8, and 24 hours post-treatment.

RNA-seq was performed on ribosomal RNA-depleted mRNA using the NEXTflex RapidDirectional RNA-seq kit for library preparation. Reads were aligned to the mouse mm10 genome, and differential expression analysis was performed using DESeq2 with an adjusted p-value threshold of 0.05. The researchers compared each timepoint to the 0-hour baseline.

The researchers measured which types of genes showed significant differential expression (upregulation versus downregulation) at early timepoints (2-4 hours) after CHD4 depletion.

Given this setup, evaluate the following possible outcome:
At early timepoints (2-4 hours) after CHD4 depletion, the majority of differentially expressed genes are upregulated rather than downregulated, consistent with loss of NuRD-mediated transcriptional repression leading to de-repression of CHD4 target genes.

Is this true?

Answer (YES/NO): YES